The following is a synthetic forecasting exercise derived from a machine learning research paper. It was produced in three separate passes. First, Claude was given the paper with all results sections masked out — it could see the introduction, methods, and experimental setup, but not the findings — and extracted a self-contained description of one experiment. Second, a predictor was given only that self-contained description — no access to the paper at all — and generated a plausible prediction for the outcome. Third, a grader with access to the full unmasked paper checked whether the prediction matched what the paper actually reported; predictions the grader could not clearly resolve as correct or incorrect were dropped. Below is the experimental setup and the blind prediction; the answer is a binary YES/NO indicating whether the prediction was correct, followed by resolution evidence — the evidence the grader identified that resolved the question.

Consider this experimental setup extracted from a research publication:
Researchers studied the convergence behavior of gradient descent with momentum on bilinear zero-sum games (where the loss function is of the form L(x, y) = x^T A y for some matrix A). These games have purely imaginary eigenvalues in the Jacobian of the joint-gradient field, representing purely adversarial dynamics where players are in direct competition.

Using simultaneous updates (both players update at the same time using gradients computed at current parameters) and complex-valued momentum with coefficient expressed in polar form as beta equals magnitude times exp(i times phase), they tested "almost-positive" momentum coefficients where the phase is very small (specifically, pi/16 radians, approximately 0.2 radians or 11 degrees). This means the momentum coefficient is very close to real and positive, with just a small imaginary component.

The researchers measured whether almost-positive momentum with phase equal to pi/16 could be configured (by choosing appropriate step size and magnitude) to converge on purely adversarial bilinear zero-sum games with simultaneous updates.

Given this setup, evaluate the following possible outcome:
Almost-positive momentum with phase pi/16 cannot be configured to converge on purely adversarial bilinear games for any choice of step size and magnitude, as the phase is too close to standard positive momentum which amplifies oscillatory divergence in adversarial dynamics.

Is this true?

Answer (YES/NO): NO